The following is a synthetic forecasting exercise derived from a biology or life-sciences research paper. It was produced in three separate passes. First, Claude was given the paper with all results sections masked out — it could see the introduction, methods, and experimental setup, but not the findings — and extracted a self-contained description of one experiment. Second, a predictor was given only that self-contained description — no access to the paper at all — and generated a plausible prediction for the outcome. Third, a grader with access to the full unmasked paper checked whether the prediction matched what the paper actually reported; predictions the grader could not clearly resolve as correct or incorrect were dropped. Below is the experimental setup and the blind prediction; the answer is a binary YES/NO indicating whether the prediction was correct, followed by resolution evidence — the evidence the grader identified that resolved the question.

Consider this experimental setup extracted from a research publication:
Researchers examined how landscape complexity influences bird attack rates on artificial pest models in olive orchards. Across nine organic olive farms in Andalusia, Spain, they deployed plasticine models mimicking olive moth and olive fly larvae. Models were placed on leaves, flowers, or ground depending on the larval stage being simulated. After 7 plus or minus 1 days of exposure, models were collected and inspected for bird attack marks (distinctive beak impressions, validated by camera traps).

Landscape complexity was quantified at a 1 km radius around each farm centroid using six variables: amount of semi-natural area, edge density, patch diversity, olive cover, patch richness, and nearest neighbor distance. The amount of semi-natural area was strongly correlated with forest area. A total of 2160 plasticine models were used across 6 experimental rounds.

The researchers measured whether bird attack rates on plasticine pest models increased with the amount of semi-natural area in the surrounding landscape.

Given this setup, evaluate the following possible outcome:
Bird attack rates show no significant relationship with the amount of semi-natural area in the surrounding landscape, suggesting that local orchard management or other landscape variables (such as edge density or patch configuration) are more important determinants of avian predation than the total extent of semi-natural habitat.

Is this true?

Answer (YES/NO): NO